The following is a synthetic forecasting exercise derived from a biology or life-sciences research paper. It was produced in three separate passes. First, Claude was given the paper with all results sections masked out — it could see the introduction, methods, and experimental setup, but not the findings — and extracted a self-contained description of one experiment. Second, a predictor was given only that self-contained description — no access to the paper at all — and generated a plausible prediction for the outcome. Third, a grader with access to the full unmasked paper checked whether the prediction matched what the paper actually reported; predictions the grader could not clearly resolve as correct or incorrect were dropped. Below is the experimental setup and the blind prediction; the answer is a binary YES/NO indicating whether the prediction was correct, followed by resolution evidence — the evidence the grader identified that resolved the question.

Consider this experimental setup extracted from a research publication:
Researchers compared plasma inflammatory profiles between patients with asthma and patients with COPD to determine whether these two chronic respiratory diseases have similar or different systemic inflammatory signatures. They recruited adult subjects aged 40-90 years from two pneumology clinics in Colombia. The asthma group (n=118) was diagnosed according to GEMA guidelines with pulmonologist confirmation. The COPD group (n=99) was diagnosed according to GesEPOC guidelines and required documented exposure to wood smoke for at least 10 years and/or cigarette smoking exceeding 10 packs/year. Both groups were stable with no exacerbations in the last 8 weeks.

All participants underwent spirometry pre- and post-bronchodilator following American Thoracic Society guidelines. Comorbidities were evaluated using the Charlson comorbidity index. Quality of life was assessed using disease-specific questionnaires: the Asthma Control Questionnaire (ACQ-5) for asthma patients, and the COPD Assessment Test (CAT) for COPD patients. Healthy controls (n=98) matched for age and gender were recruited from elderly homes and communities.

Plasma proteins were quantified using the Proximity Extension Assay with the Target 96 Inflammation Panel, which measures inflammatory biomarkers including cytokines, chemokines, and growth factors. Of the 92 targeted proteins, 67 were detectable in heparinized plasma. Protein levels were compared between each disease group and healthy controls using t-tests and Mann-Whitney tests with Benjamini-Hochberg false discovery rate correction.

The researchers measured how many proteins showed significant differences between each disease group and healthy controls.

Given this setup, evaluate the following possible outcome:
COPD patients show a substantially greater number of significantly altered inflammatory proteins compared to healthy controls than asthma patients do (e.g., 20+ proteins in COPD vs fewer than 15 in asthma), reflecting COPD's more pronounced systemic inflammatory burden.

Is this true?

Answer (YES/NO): YES